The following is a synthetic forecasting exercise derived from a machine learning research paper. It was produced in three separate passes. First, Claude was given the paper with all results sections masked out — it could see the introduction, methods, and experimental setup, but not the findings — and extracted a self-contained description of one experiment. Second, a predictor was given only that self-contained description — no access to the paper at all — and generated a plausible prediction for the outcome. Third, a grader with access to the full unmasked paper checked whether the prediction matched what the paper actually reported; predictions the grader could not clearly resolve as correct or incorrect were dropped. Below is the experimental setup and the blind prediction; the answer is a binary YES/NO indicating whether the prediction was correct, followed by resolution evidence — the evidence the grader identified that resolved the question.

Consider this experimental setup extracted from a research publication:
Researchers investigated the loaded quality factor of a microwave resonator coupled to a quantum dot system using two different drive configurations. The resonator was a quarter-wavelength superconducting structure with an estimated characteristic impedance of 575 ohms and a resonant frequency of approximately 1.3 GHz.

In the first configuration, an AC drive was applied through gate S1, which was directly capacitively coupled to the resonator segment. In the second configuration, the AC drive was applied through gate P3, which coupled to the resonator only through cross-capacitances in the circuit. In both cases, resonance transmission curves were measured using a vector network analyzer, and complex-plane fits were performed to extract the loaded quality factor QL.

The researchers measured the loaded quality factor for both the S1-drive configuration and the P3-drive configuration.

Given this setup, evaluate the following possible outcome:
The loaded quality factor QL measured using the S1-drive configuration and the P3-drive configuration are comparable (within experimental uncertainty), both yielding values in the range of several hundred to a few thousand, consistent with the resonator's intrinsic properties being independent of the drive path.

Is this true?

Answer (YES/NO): NO